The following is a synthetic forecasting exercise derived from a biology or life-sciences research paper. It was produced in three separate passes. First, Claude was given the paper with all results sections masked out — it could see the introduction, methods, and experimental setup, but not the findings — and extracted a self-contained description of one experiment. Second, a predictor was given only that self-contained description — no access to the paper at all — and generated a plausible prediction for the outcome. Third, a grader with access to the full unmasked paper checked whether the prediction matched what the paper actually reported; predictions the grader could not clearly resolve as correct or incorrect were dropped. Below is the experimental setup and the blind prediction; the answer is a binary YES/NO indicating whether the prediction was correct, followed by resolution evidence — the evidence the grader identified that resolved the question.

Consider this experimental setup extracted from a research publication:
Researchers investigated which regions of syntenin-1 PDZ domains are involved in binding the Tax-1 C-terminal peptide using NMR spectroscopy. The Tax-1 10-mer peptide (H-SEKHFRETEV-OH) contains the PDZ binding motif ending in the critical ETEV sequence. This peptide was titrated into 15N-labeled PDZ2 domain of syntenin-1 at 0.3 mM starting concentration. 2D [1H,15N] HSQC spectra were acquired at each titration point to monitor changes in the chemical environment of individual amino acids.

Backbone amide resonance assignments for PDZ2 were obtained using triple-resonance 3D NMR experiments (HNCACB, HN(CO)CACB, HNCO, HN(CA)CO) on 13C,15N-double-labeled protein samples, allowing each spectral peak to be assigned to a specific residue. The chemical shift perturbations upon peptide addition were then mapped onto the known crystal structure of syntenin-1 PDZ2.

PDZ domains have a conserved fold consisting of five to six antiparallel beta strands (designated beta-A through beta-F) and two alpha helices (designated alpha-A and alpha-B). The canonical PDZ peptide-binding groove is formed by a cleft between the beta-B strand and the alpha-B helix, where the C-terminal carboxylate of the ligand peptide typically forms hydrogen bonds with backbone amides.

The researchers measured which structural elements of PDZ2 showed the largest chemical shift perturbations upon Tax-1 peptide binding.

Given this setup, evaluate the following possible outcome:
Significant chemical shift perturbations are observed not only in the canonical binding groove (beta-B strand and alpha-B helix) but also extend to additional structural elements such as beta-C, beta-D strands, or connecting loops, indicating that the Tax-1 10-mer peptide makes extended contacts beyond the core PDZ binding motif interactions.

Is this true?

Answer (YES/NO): NO